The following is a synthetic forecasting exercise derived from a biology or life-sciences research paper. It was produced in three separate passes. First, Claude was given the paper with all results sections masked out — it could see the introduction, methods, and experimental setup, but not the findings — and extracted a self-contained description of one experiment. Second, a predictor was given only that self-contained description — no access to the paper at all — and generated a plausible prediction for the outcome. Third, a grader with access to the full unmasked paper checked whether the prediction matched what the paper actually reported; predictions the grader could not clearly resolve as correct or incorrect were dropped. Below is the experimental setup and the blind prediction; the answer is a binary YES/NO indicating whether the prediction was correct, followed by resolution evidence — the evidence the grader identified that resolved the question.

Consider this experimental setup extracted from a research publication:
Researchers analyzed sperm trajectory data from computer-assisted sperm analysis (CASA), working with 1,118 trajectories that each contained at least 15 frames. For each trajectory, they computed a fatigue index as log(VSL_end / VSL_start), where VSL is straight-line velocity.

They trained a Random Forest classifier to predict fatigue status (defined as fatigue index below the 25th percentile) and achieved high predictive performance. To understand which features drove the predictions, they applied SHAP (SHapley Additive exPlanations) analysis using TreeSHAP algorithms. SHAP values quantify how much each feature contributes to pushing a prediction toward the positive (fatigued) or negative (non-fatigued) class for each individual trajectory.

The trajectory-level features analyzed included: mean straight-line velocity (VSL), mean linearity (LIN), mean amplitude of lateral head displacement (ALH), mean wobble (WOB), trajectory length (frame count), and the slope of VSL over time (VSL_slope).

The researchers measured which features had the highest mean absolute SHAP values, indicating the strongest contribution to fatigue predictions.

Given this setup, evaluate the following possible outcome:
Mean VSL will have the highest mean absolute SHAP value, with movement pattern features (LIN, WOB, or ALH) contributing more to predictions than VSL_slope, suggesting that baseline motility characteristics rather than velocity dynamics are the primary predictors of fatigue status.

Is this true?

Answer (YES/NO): NO